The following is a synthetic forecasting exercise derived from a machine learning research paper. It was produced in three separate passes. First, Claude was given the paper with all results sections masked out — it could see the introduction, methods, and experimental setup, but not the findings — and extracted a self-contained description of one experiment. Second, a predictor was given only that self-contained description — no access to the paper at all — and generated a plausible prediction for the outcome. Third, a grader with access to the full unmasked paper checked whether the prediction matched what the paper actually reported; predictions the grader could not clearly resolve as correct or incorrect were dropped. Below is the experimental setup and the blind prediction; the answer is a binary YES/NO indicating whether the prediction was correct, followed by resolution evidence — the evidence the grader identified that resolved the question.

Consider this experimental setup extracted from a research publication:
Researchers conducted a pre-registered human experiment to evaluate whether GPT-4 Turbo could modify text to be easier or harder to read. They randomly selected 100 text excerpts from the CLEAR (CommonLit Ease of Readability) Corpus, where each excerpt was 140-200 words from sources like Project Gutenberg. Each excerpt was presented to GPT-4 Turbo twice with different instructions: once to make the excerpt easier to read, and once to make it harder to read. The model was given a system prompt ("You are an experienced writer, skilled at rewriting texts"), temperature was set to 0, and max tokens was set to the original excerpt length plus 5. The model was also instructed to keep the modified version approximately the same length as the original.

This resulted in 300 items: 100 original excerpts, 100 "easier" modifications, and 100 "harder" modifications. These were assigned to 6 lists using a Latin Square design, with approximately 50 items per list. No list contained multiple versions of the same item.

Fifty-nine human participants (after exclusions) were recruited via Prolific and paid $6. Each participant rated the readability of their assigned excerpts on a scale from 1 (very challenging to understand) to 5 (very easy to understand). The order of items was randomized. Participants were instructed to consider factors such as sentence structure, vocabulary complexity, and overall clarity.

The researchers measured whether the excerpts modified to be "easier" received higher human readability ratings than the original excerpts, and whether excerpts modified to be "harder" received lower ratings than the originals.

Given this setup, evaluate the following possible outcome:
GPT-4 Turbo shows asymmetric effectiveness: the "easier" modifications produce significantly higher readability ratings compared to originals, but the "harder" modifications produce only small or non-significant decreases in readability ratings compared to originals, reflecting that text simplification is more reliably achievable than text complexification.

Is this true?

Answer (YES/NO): NO